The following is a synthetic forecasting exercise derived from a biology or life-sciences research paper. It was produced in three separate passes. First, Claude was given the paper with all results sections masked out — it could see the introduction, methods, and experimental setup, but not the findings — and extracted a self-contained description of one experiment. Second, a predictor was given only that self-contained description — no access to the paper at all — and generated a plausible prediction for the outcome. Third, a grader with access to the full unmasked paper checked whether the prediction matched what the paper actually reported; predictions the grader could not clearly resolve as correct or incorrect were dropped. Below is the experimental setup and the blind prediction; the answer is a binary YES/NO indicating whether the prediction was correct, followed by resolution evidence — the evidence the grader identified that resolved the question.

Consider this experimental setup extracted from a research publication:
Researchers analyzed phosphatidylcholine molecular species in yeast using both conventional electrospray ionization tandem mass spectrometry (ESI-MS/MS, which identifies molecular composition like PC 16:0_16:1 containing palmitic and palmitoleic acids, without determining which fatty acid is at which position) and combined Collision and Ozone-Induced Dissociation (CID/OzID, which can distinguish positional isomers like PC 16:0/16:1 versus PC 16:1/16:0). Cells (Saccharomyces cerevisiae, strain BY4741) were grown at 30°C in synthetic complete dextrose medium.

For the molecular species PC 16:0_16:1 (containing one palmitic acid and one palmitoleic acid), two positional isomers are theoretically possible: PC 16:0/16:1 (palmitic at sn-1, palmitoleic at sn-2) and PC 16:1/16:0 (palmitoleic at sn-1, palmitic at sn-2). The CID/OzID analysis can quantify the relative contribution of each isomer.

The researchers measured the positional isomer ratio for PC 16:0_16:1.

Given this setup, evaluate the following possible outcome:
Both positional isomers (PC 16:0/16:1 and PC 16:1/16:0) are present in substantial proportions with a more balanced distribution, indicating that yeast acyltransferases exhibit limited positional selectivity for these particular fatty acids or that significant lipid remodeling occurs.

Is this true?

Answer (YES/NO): NO